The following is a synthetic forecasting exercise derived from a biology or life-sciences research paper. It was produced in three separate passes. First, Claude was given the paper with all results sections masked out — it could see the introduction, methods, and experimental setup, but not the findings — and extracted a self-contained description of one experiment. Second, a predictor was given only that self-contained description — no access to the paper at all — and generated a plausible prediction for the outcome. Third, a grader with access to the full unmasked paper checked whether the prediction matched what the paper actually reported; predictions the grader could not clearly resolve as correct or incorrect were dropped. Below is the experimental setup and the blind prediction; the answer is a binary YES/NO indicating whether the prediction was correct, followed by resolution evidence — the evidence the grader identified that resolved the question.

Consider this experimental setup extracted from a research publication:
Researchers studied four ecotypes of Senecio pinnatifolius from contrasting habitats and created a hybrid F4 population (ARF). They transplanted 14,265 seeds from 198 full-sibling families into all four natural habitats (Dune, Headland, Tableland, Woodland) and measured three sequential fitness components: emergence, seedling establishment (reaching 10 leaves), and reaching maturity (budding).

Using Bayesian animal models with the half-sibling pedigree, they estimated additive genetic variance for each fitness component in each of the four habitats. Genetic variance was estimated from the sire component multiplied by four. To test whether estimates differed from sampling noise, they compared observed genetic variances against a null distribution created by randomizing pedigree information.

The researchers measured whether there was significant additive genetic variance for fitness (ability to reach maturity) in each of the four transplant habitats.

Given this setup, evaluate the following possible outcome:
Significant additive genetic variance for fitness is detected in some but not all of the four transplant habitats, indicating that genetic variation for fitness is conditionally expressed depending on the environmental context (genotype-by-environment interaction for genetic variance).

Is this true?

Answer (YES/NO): NO